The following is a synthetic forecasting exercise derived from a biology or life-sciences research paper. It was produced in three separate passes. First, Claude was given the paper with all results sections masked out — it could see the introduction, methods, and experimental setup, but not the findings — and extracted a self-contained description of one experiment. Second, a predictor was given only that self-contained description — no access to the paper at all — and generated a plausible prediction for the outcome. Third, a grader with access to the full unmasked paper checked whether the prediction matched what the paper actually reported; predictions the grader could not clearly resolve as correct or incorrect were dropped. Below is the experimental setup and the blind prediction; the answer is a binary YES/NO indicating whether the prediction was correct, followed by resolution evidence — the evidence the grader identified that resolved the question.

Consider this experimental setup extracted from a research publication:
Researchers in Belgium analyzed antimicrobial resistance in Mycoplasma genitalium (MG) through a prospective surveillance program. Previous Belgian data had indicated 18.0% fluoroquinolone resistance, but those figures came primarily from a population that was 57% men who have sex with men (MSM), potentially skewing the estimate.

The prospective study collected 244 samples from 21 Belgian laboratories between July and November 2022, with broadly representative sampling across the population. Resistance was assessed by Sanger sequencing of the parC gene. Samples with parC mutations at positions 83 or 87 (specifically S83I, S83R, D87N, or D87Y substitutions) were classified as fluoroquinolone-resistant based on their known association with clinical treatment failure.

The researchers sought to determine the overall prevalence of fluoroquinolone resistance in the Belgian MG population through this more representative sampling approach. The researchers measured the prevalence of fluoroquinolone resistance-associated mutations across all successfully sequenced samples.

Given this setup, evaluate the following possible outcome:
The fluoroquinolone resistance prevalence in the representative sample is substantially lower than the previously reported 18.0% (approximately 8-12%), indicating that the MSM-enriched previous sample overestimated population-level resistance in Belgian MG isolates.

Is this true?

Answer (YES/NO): NO